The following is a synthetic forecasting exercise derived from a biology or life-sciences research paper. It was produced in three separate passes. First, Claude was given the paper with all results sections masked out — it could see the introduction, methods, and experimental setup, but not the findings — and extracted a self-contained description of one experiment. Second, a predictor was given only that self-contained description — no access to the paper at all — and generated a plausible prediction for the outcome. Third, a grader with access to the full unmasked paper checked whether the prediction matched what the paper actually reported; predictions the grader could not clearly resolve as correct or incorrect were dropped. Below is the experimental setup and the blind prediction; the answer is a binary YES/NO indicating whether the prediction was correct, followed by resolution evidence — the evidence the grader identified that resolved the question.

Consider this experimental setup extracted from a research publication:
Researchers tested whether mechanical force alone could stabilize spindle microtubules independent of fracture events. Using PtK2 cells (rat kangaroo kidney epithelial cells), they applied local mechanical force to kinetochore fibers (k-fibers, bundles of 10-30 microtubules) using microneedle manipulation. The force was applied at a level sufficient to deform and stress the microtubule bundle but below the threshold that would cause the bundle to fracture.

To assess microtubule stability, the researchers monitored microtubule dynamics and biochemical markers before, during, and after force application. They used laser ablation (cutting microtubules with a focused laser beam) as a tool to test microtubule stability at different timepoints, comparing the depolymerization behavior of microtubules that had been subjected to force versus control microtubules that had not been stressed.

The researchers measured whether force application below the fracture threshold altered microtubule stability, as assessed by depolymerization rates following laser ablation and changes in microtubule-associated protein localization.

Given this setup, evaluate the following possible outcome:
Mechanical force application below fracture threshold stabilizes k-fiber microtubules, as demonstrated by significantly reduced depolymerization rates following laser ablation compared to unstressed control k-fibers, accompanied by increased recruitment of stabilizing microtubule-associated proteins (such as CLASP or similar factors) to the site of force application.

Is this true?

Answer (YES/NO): NO